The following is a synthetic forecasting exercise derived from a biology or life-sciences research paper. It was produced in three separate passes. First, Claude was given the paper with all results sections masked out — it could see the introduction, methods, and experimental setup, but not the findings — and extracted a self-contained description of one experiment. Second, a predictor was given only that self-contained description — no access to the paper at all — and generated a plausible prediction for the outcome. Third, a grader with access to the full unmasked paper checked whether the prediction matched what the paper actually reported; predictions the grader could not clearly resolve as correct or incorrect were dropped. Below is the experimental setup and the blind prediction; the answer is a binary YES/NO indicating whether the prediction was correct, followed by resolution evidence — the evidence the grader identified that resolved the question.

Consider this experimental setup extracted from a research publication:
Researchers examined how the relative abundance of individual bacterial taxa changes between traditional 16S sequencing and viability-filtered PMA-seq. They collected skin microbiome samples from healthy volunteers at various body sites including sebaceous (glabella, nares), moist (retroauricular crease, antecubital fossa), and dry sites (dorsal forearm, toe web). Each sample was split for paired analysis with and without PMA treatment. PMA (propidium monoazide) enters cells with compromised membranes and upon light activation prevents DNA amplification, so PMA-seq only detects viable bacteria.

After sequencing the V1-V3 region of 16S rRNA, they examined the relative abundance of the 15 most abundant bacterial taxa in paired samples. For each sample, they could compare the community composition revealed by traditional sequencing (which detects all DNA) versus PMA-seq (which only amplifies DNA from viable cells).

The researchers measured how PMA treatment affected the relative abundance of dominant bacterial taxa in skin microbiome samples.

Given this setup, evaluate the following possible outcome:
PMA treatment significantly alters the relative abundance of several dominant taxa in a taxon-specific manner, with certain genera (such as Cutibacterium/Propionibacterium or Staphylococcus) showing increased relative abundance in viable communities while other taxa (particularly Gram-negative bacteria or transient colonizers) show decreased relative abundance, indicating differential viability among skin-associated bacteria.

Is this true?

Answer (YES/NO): NO